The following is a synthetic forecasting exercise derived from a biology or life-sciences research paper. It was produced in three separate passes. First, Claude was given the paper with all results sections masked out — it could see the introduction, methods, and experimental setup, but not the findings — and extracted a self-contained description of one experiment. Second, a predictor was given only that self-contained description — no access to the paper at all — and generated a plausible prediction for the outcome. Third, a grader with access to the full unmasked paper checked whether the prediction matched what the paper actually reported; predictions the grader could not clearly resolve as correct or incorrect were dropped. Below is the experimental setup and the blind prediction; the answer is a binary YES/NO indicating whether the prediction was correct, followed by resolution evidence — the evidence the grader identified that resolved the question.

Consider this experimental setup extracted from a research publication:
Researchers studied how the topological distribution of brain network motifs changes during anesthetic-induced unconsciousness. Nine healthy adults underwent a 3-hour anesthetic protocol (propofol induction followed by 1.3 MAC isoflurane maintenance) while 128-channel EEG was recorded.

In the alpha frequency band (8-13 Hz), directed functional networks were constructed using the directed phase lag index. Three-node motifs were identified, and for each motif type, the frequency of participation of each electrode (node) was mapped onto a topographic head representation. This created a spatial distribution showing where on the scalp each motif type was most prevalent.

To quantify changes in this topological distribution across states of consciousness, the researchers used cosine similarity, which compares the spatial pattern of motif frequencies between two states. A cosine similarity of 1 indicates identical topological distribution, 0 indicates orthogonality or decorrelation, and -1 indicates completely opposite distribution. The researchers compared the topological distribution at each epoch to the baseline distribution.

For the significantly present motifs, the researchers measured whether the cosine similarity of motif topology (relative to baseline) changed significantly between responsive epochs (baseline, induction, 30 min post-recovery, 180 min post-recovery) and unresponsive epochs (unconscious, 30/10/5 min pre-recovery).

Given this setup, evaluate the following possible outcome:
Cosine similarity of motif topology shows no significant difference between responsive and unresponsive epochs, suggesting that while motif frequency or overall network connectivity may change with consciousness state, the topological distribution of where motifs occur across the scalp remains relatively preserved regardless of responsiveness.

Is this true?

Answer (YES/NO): NO